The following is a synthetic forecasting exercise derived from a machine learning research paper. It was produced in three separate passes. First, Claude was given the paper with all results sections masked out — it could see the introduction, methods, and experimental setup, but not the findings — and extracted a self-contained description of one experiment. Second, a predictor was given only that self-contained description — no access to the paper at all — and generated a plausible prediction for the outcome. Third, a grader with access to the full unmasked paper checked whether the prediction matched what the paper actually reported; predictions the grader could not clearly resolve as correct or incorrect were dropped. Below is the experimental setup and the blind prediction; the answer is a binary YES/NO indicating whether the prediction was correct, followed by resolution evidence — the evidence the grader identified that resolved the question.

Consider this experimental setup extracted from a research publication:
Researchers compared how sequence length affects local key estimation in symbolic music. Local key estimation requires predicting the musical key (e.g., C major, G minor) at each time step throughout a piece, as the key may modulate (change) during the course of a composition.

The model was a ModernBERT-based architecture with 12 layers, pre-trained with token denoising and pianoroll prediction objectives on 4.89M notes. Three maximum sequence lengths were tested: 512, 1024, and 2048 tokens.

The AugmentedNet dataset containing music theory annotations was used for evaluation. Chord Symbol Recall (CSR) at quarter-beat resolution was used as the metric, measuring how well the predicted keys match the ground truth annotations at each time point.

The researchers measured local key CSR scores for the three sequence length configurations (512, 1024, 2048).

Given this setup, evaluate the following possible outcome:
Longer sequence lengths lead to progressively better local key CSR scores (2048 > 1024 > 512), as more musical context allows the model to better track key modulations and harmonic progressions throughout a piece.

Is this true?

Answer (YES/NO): YES